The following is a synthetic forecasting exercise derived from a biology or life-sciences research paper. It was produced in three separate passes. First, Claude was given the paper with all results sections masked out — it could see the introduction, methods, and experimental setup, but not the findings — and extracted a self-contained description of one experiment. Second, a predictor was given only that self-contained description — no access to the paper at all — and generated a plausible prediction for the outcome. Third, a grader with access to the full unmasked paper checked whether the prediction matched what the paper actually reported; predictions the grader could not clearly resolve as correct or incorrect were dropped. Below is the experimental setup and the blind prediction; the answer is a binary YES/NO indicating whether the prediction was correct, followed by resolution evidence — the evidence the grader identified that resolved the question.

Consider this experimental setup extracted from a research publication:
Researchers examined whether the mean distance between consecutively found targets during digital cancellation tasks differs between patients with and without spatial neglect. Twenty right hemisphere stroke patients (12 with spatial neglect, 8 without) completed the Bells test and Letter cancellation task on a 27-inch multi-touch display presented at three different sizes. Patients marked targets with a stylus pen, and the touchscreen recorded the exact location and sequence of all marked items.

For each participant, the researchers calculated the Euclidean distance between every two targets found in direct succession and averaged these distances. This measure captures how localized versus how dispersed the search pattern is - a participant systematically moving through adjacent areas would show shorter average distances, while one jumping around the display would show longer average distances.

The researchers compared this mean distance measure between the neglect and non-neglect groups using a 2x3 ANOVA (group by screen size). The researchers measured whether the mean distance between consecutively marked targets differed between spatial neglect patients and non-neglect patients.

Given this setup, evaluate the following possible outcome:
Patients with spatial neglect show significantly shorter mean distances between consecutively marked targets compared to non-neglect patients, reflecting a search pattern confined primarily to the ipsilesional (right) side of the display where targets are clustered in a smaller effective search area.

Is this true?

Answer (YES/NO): NO